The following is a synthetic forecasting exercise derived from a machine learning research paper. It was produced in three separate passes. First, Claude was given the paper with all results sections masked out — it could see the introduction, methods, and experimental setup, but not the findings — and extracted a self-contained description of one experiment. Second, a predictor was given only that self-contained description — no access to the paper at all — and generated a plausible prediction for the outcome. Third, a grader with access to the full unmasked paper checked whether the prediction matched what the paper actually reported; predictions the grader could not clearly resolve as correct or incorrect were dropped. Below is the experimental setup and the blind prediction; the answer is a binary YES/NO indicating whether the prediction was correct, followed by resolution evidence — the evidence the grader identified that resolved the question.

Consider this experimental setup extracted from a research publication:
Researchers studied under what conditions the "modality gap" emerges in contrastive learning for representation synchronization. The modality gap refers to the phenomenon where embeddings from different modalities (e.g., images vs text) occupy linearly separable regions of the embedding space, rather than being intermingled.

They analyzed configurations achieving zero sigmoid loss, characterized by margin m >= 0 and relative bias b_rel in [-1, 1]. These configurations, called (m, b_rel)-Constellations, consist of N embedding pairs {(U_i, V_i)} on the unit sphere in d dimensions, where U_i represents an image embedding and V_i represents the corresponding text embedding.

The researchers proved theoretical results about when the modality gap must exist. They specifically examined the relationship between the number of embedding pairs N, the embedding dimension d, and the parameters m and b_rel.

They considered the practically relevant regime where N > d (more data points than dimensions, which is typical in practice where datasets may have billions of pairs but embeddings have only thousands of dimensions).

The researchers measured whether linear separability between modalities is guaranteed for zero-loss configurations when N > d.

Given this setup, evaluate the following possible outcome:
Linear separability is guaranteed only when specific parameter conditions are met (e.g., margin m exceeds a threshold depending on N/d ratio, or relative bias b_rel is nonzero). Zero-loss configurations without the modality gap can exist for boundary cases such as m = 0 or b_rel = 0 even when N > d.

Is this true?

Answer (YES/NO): NO